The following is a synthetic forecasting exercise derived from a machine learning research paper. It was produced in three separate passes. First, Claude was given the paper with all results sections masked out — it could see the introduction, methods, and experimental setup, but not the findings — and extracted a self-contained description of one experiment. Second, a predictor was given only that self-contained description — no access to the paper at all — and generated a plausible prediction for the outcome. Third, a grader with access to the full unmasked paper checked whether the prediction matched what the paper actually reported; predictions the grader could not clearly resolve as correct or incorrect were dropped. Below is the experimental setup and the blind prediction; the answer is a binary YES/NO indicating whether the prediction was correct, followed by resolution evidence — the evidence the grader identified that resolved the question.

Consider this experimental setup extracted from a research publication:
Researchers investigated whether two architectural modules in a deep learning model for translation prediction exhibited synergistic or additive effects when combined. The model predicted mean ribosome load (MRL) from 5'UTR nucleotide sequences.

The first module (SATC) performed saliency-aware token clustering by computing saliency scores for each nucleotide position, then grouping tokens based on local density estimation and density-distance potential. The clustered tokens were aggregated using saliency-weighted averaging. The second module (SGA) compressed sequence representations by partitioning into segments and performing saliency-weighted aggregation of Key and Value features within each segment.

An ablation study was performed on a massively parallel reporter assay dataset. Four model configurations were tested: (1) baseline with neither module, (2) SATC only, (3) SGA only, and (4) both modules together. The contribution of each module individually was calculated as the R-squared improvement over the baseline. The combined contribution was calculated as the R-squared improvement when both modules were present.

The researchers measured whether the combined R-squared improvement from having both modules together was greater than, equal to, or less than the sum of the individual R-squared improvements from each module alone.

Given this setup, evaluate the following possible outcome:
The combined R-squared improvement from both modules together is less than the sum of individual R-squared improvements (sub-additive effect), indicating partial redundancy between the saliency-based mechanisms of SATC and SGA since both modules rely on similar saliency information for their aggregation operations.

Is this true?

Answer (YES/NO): NO